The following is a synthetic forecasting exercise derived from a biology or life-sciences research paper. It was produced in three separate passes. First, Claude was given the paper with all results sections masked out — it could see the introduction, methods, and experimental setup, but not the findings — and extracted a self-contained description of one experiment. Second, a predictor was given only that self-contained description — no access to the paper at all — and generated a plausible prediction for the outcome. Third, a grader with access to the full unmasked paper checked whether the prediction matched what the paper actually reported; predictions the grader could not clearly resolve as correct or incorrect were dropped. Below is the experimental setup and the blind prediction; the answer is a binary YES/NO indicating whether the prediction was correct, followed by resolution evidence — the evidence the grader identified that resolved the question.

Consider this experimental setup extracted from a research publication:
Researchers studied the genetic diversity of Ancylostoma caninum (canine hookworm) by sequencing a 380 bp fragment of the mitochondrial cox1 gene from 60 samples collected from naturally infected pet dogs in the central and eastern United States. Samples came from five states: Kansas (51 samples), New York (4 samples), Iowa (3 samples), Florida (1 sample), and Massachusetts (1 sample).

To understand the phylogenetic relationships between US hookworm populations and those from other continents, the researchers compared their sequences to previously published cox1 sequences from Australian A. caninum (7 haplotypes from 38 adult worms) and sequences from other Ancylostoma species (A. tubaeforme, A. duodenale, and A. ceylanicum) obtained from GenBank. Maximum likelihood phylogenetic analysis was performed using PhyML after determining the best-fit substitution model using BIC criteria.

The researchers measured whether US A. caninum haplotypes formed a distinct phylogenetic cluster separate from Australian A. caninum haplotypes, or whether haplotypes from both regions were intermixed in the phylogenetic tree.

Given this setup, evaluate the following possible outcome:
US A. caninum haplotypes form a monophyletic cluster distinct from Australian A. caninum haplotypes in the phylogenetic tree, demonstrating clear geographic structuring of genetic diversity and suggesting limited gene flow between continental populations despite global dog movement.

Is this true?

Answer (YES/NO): NO